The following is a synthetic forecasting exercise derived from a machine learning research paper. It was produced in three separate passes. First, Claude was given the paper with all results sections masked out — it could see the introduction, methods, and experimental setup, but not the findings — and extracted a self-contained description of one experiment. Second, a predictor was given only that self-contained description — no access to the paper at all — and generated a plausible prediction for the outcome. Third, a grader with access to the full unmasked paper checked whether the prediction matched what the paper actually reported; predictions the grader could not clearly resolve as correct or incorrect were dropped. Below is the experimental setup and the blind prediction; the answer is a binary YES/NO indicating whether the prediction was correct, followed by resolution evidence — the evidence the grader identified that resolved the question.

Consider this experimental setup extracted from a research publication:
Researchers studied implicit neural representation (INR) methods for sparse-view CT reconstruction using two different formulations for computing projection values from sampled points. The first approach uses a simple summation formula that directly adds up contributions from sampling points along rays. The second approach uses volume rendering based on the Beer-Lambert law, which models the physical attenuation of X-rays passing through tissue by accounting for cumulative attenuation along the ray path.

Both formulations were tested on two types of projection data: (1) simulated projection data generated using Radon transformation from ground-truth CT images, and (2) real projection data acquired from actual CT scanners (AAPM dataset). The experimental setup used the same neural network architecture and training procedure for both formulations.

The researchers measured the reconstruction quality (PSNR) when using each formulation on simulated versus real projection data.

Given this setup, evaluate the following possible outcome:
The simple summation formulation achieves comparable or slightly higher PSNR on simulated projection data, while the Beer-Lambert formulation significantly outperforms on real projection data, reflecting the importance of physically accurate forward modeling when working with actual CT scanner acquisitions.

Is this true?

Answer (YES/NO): NO